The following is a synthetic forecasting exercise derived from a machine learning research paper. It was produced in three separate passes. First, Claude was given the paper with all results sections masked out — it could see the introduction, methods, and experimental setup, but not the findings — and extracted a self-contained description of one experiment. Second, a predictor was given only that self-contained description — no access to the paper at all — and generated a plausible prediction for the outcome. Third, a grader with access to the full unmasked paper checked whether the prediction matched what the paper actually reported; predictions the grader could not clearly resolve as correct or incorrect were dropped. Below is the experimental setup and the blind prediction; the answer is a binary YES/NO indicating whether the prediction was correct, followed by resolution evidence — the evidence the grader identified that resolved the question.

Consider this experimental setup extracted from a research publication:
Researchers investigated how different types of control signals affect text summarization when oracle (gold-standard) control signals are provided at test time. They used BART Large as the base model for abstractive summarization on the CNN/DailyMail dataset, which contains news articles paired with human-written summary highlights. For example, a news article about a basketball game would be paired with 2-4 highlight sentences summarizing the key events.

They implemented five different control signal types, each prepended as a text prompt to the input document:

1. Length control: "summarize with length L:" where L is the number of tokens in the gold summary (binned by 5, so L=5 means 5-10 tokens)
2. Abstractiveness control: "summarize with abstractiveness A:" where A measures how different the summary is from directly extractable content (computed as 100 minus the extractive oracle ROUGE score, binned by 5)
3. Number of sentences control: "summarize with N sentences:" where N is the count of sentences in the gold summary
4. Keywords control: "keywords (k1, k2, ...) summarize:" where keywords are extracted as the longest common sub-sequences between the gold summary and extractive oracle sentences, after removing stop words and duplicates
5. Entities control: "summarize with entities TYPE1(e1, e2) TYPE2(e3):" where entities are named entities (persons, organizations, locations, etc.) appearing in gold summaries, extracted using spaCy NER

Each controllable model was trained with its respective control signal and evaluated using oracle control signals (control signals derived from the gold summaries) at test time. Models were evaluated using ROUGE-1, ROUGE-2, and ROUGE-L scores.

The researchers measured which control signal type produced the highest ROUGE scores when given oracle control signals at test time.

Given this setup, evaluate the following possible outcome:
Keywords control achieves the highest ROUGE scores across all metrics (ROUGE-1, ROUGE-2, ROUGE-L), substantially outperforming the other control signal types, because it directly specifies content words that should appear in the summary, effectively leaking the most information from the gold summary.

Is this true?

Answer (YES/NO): YES